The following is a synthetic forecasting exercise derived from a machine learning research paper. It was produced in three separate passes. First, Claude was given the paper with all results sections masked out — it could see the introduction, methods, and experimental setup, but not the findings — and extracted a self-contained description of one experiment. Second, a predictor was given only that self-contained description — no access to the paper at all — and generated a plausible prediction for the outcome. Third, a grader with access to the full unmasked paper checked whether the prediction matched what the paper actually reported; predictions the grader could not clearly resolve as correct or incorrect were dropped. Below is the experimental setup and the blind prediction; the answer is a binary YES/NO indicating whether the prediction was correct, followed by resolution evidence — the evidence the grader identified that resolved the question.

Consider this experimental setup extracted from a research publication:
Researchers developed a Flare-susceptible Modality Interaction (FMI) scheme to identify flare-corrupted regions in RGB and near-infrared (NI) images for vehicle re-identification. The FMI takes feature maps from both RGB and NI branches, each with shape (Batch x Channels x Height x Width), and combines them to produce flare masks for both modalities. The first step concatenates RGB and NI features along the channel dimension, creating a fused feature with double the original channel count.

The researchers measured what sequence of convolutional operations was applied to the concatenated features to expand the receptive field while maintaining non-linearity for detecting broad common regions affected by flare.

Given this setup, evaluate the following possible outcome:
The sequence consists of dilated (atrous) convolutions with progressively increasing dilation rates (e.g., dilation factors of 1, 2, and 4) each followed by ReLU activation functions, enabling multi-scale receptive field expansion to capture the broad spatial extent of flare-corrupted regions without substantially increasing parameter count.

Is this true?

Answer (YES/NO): NO